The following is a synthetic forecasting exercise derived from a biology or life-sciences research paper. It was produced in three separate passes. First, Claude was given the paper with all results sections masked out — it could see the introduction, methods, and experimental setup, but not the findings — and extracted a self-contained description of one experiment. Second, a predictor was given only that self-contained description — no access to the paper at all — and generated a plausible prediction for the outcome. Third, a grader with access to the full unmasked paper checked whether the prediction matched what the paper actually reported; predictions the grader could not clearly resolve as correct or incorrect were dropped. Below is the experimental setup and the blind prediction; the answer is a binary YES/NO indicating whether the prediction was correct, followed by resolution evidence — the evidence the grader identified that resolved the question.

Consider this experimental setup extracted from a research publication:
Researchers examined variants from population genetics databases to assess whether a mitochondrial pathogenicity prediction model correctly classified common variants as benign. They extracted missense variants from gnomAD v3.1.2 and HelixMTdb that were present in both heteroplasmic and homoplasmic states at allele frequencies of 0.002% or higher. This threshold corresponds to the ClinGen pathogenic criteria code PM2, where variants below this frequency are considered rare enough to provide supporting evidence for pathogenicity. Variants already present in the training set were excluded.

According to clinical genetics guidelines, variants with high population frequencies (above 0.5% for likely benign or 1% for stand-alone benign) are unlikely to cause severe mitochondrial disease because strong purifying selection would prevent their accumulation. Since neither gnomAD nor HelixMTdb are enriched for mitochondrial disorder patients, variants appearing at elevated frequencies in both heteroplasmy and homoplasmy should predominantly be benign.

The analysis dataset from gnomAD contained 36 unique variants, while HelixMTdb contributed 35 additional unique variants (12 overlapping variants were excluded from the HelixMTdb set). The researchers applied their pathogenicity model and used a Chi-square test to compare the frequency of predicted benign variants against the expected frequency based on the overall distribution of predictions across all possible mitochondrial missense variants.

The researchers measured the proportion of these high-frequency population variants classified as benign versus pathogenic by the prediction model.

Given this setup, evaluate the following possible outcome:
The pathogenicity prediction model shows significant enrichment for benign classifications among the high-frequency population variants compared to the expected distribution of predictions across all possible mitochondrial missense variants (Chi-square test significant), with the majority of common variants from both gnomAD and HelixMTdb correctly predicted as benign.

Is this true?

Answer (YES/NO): YES